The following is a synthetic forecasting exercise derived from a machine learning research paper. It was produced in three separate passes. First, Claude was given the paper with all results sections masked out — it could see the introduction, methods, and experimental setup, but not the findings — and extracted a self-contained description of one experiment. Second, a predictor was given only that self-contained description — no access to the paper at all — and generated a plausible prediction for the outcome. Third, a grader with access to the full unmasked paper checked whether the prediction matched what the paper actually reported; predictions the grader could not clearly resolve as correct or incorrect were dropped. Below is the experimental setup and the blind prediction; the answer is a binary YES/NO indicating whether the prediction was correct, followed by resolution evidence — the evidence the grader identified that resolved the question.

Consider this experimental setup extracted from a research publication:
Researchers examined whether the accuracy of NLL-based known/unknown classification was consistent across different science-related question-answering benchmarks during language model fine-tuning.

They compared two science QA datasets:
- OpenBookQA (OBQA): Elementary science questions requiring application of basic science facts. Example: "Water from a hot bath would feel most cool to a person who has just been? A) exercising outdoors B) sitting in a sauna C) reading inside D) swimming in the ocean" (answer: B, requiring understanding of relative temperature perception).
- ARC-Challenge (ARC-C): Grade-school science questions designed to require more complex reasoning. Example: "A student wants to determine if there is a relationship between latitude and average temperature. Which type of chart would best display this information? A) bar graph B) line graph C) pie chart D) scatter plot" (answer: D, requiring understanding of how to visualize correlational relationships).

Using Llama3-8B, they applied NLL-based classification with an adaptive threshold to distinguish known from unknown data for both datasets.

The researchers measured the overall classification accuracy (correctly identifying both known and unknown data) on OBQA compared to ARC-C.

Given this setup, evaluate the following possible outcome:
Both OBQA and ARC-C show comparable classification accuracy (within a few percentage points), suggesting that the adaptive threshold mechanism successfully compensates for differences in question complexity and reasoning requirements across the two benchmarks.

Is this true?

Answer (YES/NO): YES